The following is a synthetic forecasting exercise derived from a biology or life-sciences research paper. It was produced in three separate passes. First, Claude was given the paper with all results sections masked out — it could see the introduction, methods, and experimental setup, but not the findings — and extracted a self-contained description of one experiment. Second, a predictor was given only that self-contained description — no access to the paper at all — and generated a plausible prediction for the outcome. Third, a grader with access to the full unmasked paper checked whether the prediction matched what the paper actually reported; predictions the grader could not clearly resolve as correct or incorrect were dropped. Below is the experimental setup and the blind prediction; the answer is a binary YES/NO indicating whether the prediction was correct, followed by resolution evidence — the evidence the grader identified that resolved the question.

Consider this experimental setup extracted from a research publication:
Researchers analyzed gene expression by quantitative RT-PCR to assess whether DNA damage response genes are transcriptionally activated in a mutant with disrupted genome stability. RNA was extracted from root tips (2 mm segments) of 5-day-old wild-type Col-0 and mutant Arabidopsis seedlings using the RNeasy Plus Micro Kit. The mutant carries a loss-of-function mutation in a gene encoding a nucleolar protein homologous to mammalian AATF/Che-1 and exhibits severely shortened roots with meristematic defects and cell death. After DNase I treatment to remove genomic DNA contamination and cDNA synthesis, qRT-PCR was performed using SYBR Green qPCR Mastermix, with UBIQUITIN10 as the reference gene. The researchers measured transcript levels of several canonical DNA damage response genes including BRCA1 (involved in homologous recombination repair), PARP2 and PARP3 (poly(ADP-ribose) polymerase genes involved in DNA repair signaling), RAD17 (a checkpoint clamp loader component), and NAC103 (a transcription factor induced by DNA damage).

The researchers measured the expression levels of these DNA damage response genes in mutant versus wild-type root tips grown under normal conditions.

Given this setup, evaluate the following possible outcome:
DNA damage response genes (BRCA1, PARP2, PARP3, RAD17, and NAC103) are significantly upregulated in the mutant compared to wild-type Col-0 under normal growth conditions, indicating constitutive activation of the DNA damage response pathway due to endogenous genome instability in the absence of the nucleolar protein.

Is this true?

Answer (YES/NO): YES